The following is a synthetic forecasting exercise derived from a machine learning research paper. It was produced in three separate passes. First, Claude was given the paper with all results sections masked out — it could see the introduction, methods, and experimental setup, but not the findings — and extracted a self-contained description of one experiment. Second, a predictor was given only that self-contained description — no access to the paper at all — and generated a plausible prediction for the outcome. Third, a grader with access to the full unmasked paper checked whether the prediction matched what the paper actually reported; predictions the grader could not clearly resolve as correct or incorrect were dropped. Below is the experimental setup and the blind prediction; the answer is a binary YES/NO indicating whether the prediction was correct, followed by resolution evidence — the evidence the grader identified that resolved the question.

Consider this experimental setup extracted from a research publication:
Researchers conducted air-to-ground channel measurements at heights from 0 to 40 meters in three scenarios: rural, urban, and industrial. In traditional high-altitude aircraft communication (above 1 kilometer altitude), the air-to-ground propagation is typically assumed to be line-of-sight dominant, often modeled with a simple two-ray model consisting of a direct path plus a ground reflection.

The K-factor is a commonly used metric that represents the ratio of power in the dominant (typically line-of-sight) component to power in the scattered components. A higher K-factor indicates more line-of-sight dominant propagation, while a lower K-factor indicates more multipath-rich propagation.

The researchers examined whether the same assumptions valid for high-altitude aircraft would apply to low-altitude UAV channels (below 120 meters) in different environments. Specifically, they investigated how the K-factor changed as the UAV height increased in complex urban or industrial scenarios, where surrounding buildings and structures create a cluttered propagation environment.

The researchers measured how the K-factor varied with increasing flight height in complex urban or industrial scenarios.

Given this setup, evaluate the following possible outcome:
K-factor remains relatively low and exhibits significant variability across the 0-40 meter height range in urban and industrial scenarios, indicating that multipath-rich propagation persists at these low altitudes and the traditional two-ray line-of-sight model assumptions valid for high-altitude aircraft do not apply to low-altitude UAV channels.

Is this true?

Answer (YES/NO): YES